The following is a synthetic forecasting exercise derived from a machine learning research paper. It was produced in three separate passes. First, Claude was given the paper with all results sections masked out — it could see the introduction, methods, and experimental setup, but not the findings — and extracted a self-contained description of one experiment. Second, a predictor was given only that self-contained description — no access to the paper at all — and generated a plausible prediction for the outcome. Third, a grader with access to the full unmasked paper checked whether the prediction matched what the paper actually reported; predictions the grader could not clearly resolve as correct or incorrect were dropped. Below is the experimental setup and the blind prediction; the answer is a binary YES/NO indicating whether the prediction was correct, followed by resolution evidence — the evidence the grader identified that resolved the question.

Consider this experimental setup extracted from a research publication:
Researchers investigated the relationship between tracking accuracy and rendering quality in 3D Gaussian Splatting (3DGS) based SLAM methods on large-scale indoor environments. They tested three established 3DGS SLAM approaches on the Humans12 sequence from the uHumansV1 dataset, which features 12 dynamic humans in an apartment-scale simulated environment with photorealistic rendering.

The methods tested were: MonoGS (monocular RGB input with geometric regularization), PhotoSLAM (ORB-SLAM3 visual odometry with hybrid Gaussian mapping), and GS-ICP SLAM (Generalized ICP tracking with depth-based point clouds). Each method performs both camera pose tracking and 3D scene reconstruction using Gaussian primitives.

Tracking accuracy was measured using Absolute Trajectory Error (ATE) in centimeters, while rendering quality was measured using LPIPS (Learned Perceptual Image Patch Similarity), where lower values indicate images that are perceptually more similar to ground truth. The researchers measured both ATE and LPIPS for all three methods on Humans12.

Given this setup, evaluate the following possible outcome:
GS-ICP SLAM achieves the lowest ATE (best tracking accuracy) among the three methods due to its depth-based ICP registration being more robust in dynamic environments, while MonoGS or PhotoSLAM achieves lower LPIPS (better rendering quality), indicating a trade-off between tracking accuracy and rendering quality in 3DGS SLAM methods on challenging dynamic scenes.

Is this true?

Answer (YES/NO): NO